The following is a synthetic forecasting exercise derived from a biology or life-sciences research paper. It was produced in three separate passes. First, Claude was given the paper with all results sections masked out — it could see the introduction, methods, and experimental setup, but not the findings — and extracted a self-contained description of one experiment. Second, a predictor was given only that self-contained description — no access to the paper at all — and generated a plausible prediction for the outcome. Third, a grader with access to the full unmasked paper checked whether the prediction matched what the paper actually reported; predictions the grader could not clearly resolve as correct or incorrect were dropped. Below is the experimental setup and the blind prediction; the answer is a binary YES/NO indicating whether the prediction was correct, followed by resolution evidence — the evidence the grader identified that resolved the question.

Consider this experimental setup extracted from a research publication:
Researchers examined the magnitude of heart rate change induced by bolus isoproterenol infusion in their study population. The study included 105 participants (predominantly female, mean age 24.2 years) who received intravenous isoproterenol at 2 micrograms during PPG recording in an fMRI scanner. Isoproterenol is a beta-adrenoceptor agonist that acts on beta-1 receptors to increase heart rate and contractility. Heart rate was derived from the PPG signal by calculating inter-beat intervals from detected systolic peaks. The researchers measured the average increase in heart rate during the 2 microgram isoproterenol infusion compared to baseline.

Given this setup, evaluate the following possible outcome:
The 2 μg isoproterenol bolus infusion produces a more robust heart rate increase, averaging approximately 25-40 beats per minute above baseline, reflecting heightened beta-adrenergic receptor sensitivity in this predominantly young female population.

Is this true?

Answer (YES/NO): YES